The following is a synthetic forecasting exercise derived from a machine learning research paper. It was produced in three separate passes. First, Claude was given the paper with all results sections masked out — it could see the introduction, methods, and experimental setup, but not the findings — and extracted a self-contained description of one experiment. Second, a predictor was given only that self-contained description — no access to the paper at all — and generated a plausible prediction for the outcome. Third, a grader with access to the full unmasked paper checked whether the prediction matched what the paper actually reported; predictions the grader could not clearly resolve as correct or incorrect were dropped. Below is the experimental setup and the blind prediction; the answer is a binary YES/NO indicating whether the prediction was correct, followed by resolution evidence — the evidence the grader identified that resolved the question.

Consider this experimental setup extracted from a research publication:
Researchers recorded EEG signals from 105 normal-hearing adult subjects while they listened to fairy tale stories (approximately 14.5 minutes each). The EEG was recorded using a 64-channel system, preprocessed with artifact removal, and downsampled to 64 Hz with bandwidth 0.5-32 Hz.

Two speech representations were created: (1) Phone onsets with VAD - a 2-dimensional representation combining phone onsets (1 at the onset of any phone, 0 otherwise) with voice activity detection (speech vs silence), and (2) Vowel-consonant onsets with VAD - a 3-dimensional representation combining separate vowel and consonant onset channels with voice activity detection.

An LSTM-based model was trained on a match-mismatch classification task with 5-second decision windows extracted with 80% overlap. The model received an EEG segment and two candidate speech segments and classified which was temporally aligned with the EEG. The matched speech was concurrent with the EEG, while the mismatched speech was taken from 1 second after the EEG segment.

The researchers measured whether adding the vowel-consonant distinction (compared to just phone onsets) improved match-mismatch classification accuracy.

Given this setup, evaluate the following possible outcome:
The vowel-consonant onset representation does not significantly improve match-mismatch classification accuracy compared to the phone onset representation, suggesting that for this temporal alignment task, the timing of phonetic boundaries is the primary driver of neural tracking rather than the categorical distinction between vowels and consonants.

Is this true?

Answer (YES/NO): NO